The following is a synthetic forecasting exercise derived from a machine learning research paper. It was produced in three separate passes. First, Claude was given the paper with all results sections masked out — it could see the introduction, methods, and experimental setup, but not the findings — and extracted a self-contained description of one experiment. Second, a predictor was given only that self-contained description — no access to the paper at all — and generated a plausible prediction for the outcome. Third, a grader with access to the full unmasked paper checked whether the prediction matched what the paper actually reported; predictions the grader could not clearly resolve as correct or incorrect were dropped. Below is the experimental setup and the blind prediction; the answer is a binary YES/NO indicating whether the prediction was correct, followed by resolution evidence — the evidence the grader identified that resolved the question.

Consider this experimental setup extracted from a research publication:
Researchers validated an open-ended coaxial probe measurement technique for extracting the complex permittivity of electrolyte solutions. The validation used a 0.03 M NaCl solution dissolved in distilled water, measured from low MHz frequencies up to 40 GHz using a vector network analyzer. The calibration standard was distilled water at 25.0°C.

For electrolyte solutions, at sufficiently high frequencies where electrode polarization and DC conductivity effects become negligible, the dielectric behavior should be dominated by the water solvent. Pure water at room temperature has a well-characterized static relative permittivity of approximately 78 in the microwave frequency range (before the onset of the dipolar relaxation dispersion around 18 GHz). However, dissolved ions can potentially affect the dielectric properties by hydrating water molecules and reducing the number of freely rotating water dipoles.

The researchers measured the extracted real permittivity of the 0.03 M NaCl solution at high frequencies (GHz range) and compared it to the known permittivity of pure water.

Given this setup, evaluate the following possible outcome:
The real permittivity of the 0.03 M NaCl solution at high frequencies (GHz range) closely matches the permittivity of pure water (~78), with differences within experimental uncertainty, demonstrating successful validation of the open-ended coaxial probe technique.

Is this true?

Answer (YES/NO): YES